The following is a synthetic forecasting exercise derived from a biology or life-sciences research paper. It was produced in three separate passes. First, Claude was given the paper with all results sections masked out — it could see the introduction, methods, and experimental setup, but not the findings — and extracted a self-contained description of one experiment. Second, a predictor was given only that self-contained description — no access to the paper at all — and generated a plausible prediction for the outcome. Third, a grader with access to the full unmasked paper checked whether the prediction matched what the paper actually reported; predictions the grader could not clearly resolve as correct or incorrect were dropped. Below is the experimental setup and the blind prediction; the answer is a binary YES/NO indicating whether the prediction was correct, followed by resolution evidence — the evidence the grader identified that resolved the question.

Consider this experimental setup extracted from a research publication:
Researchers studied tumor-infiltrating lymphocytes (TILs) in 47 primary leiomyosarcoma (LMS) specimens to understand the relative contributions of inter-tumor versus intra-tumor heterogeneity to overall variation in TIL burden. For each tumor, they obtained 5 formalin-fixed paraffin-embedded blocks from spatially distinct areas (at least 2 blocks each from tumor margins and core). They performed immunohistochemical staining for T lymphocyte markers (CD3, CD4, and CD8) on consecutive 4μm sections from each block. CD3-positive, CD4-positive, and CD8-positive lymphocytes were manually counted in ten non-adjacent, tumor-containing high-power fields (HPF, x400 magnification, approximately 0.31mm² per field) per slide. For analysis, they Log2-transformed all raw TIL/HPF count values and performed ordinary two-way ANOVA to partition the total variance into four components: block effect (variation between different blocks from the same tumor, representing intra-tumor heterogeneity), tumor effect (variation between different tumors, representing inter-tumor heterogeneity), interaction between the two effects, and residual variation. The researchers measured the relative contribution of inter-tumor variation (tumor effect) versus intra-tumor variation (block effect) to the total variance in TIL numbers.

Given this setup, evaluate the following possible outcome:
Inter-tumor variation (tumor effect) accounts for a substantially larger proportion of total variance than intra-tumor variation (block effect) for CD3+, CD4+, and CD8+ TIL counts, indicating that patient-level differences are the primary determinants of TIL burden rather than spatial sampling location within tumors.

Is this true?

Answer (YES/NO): YES